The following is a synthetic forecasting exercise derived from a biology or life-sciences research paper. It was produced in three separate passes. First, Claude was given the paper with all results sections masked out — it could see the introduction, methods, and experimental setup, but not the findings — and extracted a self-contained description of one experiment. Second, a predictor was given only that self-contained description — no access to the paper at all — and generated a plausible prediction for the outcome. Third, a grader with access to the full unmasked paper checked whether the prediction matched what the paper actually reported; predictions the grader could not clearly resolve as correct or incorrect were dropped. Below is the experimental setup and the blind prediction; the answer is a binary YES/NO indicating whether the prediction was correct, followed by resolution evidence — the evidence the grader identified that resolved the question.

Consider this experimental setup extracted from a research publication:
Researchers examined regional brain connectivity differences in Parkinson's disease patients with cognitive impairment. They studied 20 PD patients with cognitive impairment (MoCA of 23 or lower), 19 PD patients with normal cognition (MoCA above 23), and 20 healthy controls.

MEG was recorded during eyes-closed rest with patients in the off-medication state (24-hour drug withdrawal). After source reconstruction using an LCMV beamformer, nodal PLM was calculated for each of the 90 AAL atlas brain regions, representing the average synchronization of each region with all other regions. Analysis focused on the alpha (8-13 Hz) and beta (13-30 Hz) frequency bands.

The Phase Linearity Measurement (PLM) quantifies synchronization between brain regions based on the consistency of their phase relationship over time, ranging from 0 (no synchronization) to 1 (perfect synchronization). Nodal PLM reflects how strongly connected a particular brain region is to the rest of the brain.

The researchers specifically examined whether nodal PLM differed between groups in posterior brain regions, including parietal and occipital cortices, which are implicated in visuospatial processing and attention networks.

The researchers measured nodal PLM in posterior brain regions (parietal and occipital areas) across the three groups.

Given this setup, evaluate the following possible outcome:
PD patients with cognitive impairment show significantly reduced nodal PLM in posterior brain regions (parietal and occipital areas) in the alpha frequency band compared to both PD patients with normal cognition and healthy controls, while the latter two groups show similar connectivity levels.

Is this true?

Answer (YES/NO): NO